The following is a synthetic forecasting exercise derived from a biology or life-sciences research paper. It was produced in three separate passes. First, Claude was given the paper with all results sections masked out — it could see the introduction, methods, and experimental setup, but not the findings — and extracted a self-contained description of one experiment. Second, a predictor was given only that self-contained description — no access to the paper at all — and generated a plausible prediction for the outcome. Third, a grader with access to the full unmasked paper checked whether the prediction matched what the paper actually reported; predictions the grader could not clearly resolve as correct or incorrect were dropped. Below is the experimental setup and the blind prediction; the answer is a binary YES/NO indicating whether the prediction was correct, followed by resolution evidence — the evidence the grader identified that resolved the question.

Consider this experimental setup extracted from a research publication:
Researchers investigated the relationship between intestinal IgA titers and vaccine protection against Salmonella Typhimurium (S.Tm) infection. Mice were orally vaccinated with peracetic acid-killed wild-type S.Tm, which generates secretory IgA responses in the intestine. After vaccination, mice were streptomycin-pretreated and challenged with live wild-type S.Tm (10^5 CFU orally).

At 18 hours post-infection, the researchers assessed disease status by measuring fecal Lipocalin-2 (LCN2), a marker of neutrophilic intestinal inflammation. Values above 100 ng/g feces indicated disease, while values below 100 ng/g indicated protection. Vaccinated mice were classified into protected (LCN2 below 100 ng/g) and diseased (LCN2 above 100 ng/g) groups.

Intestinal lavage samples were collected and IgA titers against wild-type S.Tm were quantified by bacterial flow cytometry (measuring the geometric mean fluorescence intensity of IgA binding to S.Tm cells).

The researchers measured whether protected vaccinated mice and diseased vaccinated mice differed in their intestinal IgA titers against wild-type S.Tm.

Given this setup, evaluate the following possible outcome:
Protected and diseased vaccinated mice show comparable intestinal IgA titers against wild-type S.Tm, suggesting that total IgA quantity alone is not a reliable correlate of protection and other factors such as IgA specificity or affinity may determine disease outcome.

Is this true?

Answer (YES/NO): YES